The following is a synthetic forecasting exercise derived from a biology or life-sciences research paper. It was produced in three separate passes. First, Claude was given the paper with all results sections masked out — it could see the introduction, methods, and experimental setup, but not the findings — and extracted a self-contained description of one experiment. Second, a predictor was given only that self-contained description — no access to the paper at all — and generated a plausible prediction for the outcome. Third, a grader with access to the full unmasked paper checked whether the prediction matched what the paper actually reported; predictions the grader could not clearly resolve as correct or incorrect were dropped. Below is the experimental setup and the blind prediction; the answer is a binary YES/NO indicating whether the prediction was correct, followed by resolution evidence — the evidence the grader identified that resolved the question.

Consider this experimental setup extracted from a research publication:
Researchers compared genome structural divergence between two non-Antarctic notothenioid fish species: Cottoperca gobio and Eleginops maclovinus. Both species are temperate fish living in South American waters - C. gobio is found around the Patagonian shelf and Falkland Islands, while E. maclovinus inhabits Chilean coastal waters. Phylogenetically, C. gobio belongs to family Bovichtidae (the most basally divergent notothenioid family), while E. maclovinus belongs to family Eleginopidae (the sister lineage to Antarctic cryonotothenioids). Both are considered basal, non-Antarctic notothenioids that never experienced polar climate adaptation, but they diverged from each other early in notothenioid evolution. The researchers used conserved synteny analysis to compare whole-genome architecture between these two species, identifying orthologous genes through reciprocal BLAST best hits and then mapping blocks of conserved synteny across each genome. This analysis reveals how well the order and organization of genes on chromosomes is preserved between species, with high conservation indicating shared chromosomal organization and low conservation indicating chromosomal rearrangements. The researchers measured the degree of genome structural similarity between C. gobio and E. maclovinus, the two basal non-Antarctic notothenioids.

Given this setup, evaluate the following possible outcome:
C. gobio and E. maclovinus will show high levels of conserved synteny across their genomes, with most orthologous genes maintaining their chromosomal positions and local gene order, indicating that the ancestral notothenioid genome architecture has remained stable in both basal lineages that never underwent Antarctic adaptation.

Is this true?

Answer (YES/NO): NO